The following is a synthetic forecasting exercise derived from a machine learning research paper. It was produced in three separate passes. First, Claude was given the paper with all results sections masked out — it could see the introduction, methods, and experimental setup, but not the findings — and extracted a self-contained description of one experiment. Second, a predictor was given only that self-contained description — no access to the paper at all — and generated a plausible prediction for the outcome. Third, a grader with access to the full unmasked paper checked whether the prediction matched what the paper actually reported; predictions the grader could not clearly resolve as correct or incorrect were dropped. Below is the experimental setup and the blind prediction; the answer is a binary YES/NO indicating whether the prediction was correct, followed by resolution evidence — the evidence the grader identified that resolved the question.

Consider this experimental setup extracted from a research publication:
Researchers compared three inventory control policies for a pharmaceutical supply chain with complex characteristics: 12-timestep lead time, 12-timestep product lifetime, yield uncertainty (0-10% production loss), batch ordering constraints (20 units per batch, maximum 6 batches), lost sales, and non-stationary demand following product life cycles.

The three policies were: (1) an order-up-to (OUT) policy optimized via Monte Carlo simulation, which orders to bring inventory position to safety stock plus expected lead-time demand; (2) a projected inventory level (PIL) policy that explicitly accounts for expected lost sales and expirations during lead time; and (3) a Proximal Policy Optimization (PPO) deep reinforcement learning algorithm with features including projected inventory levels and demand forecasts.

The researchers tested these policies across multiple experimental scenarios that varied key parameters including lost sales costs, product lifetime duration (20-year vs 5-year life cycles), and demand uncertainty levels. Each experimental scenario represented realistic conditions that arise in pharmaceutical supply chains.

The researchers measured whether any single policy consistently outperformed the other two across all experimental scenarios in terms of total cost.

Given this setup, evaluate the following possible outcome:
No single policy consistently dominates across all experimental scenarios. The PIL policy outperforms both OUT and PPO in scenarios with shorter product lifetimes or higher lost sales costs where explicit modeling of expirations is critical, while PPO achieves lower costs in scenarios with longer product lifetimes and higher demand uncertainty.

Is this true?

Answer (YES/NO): NO